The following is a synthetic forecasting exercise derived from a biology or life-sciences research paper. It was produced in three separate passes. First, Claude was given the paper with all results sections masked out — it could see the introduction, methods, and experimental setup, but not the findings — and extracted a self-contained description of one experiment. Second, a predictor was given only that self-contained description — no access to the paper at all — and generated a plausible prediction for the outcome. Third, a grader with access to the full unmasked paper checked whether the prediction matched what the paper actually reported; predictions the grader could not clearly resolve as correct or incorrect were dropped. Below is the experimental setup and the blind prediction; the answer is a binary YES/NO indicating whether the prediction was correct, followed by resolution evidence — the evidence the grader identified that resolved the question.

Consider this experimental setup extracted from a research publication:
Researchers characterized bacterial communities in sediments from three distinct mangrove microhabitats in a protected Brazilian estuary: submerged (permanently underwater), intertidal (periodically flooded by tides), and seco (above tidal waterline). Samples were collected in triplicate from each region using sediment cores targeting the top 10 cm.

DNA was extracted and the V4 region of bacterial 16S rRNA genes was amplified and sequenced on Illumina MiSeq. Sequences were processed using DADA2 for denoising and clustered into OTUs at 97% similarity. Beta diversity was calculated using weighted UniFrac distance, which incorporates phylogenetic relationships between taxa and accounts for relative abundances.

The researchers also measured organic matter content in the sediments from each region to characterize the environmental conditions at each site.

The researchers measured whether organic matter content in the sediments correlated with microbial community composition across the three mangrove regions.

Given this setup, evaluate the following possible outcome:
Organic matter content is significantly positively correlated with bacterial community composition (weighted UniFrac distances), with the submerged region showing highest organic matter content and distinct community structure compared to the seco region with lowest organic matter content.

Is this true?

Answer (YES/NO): NO